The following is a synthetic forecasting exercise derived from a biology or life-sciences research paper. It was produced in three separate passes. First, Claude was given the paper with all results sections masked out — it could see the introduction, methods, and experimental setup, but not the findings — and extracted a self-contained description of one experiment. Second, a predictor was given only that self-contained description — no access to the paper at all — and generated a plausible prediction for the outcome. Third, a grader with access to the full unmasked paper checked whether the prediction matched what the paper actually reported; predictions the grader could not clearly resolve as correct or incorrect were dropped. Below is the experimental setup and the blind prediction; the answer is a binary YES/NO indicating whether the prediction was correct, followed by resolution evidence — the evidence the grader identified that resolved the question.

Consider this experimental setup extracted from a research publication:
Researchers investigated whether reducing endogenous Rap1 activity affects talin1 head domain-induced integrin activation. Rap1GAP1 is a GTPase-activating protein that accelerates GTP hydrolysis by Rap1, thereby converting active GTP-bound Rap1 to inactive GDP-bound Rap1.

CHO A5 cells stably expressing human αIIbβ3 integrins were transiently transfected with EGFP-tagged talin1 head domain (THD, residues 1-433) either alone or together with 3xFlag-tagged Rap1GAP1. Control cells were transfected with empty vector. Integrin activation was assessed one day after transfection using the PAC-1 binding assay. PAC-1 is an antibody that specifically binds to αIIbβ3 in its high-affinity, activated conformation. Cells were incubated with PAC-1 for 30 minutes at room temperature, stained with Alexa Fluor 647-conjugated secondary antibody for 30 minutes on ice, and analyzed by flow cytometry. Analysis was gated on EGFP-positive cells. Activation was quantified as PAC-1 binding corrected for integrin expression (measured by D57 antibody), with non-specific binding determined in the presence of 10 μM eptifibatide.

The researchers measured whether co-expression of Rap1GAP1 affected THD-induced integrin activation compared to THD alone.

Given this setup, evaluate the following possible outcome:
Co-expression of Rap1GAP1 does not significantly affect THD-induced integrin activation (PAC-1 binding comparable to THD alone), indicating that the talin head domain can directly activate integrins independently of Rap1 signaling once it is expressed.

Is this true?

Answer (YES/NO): NO